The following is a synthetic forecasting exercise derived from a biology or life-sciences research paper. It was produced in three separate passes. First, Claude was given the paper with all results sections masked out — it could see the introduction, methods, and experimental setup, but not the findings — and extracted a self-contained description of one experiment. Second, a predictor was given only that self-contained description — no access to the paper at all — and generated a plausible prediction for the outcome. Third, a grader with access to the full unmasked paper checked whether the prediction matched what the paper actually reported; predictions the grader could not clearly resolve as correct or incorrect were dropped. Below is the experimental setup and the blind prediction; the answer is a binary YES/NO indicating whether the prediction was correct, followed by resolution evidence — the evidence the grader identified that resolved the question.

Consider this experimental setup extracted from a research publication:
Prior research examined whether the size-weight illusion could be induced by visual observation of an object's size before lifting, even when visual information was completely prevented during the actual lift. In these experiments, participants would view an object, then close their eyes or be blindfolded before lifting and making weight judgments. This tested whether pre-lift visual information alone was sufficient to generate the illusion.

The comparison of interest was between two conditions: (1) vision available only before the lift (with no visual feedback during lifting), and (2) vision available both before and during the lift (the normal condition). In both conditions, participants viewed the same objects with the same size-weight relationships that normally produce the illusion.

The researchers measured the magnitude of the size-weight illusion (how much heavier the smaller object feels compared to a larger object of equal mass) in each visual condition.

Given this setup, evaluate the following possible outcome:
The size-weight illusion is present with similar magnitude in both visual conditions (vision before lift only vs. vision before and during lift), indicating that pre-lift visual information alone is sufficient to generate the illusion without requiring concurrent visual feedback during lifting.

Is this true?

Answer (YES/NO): NO